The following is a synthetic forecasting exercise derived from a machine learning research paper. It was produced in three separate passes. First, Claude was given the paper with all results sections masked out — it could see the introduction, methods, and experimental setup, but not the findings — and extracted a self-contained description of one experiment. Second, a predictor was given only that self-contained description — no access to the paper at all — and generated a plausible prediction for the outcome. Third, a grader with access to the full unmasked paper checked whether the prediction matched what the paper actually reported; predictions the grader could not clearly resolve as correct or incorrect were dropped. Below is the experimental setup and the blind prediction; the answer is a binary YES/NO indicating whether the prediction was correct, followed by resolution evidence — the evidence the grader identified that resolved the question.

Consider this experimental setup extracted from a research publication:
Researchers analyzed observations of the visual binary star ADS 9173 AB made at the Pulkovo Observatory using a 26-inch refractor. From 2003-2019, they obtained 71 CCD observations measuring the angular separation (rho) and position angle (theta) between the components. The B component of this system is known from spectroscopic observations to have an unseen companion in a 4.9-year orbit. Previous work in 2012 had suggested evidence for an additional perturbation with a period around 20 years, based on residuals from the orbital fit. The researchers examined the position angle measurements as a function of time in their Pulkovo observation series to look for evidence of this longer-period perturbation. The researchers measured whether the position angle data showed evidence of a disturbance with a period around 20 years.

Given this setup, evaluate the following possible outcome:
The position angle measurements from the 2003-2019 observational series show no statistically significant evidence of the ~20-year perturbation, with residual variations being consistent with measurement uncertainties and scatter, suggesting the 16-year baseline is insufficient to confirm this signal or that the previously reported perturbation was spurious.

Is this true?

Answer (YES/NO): NO